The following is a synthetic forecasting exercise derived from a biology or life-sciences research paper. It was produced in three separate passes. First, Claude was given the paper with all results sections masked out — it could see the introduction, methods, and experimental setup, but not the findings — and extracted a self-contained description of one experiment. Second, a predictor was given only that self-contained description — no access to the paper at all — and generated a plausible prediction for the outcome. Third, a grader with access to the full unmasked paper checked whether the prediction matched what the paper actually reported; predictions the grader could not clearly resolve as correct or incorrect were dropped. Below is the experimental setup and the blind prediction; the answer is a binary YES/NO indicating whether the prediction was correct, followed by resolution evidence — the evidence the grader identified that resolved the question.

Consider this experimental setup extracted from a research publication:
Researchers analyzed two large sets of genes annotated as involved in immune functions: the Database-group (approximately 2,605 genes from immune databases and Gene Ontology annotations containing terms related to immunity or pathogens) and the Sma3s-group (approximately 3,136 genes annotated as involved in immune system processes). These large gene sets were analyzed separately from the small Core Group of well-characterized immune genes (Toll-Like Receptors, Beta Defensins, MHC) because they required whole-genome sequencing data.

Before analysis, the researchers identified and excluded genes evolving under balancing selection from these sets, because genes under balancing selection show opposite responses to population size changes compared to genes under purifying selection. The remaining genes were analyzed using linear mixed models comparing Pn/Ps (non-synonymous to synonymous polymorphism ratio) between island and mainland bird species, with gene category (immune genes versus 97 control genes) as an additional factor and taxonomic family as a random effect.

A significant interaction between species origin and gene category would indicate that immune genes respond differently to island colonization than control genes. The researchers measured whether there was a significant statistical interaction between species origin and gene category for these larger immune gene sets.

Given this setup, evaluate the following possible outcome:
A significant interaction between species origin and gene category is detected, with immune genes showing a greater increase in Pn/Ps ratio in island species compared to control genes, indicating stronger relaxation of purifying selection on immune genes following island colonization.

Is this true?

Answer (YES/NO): NO